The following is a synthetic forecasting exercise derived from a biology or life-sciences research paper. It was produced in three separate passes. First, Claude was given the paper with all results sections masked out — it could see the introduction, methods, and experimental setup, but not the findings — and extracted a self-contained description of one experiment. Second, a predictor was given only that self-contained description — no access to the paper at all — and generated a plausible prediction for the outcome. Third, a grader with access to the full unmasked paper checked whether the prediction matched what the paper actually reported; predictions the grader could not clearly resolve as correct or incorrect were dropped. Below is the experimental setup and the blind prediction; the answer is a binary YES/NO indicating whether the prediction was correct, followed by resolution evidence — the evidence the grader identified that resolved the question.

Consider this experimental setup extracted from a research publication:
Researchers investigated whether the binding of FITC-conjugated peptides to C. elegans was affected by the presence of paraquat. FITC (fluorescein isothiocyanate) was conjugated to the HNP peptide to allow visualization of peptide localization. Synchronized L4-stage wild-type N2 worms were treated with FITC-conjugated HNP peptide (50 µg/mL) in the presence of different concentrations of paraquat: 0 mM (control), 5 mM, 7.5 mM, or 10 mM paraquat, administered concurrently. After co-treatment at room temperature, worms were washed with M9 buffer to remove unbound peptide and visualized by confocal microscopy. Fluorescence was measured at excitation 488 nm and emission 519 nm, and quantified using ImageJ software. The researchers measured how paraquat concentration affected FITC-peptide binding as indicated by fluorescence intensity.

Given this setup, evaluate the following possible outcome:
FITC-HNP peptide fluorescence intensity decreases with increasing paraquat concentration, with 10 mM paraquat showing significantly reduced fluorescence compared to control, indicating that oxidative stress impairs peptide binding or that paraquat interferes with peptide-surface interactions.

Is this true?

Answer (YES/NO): YES